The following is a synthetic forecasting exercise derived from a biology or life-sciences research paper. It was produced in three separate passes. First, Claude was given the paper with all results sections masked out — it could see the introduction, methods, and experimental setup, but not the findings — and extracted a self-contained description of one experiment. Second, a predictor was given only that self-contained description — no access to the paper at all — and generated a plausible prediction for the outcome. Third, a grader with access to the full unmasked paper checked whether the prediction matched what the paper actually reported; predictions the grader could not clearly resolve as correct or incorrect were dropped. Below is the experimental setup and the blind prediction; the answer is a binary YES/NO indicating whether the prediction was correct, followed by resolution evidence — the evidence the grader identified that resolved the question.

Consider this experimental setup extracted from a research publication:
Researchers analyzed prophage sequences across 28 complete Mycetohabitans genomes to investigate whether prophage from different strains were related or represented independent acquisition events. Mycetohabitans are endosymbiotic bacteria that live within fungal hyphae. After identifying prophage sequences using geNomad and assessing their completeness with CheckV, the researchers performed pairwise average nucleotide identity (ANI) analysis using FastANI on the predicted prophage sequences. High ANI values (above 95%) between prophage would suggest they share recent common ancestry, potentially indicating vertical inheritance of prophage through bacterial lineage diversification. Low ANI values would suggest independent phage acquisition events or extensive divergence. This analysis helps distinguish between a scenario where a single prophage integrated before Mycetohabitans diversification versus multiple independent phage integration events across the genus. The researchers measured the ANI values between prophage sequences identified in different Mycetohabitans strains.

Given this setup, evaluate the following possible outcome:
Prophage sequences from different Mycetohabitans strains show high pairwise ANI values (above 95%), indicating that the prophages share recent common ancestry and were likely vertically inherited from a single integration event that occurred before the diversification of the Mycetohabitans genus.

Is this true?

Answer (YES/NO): NO